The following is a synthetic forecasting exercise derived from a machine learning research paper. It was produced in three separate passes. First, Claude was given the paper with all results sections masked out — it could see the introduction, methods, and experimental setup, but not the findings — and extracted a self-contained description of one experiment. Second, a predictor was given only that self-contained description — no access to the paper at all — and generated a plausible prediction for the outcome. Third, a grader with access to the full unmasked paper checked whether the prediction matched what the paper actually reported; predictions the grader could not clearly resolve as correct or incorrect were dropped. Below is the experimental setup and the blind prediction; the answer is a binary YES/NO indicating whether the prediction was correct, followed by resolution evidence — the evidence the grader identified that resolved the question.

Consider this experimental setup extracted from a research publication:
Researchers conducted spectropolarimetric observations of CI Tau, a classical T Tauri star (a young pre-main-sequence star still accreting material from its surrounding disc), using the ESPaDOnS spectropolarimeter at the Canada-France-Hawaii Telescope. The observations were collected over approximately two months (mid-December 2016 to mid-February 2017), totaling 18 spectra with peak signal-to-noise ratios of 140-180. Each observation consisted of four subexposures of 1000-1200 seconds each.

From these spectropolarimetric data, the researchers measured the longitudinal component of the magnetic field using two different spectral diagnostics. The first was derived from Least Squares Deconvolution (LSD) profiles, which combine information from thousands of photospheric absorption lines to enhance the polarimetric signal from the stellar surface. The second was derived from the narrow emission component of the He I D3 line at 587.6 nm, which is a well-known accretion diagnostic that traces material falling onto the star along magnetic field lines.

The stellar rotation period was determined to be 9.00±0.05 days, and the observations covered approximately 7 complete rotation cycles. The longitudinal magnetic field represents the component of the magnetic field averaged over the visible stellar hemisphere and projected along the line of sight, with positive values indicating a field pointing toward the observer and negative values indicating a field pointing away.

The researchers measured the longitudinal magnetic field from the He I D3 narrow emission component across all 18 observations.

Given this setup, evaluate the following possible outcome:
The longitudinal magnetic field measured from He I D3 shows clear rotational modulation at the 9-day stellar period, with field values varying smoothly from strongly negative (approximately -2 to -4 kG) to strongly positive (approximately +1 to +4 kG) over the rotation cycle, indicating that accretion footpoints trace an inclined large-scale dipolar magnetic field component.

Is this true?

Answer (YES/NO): NO